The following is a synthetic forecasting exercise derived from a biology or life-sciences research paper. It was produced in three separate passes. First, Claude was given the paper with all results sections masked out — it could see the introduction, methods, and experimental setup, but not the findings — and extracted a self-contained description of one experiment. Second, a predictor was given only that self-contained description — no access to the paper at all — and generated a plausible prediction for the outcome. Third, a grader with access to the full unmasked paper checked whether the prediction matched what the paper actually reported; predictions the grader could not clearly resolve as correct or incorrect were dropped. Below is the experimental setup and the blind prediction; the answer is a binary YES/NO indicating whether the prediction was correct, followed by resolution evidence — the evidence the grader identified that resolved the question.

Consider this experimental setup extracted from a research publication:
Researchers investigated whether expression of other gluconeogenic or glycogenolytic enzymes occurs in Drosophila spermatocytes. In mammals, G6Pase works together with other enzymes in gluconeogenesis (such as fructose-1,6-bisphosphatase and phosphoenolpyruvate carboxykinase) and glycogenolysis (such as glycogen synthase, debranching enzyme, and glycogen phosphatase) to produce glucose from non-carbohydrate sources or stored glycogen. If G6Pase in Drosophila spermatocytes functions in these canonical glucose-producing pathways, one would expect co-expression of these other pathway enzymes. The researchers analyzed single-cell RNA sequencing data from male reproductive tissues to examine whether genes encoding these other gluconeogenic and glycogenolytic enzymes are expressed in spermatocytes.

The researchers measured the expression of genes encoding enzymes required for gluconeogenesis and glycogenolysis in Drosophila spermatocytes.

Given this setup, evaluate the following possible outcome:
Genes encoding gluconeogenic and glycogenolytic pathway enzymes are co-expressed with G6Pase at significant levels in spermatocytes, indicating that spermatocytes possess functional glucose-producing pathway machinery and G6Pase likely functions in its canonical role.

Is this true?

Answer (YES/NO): NO